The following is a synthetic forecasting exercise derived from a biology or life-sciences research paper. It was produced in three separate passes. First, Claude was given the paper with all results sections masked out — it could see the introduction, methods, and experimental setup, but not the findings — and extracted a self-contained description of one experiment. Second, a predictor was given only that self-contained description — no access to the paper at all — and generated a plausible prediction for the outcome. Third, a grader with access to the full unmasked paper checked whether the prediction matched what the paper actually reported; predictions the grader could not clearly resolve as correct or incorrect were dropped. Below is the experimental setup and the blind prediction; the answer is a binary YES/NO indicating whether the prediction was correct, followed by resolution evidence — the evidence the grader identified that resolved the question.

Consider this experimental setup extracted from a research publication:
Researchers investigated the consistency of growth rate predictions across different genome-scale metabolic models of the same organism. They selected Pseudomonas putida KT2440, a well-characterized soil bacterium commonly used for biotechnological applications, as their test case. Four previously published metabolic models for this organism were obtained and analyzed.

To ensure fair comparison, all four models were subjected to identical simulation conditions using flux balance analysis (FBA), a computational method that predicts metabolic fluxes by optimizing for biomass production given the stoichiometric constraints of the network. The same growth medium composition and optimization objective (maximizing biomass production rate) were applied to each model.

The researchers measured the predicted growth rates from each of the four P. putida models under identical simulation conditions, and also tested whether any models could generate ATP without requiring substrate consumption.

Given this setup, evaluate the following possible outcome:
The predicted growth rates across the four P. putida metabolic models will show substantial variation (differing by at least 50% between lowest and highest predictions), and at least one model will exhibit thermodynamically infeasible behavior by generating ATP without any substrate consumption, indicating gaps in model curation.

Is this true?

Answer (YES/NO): YES